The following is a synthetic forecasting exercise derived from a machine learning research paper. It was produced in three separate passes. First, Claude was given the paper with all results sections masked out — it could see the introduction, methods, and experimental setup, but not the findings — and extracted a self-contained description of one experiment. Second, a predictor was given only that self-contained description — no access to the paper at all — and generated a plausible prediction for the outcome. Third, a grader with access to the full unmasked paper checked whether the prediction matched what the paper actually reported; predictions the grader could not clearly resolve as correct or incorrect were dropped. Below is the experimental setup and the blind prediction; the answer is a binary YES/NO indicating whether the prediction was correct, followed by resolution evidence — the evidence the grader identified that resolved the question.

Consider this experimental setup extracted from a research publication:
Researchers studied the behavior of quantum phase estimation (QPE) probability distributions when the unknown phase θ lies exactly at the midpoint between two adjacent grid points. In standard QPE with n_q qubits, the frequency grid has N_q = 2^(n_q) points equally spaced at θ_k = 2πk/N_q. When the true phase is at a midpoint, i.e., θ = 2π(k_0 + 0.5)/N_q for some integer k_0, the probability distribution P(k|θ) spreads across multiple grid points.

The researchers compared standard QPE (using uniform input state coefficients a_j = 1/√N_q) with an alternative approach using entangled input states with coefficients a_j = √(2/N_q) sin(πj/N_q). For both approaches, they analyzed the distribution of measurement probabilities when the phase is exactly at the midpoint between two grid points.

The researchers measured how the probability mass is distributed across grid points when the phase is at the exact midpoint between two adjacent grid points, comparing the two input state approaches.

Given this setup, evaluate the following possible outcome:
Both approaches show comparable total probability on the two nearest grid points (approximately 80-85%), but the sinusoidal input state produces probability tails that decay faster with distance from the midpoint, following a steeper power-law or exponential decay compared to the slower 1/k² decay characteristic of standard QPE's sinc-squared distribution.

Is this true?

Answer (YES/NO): NO